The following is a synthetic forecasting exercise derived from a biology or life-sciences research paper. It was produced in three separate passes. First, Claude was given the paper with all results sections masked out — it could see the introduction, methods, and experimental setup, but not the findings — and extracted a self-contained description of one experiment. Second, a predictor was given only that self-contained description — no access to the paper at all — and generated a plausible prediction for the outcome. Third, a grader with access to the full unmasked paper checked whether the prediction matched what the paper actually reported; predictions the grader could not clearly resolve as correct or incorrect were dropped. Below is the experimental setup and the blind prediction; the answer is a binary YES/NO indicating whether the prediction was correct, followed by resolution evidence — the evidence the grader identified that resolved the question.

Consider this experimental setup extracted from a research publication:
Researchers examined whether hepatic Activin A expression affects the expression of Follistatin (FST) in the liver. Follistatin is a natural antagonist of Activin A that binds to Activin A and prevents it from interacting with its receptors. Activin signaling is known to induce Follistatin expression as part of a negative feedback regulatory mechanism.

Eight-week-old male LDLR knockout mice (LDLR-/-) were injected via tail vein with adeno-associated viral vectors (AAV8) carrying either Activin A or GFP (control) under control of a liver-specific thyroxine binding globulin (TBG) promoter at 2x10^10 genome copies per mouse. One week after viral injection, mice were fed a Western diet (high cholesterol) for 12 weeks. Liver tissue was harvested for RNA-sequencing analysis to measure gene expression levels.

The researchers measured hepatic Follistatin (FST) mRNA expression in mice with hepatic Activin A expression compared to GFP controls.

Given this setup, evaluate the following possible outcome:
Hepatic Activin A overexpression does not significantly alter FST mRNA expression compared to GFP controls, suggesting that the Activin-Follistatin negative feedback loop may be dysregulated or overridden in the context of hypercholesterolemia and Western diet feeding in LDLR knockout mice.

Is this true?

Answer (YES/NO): NO